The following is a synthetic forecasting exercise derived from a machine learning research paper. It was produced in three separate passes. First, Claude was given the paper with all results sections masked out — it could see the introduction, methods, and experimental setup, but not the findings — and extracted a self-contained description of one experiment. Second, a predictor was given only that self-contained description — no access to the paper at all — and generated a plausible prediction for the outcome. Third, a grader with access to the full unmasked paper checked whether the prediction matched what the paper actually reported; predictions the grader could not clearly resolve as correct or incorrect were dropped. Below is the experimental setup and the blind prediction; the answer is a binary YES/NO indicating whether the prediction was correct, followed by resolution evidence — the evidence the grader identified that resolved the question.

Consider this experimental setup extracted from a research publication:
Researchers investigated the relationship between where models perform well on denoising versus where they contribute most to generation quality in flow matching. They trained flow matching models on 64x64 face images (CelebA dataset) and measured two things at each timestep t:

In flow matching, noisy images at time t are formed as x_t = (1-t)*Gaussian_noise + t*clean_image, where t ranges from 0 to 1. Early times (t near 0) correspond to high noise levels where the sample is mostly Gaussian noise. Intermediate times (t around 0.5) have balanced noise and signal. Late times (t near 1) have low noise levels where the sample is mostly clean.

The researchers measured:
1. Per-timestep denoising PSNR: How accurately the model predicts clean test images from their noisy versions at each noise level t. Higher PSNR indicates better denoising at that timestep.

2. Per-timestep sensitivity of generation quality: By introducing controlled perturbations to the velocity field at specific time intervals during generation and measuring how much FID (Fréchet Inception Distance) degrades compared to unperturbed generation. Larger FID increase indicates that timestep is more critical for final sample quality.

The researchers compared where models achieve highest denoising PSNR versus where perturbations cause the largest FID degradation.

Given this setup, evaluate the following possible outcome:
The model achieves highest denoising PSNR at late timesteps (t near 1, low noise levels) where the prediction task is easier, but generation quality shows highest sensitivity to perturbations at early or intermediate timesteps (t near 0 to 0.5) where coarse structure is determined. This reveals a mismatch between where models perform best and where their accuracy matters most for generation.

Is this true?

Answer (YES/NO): NO